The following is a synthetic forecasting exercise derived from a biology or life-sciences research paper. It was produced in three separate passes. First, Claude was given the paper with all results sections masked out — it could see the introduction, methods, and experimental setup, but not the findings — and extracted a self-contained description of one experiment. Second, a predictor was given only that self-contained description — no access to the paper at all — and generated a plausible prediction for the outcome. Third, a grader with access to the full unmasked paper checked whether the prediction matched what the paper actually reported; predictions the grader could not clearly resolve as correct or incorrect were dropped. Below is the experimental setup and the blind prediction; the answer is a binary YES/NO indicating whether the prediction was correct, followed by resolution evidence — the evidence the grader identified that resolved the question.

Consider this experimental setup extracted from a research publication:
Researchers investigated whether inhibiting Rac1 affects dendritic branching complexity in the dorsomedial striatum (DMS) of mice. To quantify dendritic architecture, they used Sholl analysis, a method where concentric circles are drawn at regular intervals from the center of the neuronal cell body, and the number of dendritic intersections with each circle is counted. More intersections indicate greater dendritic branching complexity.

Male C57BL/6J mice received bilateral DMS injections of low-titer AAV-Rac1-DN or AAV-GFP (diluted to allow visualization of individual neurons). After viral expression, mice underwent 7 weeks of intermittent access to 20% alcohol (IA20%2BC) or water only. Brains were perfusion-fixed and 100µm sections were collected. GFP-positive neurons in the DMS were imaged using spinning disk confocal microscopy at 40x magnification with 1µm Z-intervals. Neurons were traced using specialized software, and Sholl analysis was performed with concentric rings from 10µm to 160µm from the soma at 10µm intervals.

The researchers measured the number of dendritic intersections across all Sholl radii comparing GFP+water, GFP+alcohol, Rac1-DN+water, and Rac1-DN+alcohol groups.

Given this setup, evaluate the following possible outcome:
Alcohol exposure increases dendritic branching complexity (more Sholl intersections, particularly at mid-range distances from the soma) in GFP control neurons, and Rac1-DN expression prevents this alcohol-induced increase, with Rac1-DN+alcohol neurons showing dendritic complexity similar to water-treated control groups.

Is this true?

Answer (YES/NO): NO